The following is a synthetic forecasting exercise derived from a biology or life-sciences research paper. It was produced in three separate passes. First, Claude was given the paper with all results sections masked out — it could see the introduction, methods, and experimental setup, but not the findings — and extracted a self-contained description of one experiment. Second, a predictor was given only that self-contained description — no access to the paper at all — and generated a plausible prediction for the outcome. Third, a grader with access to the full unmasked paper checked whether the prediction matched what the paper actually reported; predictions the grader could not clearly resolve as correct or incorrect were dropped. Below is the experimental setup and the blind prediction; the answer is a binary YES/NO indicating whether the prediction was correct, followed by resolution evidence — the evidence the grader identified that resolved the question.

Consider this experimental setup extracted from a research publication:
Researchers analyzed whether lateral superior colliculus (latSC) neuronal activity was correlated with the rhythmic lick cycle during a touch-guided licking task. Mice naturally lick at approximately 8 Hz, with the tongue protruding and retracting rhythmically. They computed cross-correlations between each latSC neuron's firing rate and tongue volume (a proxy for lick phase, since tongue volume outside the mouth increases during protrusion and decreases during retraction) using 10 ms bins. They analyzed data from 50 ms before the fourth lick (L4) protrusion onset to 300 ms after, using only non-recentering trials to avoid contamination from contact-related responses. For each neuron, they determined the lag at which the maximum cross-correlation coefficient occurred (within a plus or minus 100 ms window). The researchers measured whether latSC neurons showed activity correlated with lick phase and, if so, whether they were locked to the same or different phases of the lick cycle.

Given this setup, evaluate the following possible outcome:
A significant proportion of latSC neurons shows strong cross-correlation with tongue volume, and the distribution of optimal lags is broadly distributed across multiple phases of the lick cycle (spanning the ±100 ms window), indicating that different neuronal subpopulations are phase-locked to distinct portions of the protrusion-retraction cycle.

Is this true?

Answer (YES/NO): YES